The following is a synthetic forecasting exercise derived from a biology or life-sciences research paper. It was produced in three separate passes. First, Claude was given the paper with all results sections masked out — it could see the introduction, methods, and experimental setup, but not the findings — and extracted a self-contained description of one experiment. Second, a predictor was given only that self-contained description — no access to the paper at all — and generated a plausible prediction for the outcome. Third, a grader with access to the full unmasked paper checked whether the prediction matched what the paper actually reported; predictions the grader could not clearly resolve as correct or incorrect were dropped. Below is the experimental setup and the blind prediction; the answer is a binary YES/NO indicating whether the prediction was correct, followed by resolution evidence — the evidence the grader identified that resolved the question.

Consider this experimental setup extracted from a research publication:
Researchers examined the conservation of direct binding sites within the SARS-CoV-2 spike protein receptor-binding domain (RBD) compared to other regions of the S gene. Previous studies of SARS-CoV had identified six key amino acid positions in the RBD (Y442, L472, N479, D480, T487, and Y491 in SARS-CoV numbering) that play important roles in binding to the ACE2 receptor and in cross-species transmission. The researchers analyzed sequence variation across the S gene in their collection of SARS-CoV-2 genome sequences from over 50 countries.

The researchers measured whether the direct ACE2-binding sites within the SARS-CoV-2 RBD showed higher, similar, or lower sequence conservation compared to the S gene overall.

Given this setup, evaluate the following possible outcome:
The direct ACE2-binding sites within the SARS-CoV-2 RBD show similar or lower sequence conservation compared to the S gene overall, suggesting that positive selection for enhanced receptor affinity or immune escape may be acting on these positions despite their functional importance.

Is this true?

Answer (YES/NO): NO